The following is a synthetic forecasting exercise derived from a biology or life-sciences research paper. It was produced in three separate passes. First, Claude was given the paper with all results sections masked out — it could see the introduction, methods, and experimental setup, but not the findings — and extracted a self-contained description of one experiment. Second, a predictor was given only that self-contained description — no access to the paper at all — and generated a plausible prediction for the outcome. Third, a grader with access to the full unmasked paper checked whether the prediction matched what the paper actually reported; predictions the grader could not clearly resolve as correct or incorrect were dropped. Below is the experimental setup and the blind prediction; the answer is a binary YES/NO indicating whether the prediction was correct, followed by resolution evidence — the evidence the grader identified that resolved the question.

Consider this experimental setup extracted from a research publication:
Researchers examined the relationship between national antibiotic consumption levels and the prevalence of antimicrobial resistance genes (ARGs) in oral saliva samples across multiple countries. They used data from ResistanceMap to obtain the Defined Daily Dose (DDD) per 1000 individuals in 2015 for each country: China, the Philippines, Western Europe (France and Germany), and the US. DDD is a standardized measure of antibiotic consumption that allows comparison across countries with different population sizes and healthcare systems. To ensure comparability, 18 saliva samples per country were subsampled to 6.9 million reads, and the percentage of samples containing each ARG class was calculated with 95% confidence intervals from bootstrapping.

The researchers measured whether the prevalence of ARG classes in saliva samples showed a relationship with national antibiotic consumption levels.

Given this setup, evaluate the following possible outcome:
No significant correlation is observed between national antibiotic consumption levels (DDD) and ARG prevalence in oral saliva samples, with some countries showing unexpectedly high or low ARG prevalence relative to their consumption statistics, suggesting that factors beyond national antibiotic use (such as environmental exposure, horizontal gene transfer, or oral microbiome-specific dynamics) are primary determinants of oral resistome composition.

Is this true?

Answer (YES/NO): YES